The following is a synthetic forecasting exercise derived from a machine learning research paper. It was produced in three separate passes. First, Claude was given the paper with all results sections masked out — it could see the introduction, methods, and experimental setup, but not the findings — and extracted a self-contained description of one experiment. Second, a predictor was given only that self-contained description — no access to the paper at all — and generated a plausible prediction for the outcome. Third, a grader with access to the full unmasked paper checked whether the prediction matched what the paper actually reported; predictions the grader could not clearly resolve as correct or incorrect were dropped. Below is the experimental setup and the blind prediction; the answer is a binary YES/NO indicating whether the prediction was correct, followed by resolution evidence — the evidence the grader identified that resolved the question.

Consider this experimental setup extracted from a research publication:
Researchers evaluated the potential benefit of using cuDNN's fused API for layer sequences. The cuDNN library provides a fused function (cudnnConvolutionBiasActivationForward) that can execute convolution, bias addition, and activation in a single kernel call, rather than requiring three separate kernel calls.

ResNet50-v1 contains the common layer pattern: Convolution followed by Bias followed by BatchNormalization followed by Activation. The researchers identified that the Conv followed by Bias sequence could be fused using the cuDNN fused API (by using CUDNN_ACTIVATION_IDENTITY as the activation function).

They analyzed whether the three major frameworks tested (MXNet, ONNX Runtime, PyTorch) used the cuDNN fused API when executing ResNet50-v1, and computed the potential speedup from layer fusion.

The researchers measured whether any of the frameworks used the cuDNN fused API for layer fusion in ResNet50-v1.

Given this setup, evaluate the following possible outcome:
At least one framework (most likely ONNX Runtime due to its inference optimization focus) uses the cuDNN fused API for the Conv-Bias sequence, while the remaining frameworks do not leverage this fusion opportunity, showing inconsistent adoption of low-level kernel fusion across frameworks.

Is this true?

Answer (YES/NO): NO